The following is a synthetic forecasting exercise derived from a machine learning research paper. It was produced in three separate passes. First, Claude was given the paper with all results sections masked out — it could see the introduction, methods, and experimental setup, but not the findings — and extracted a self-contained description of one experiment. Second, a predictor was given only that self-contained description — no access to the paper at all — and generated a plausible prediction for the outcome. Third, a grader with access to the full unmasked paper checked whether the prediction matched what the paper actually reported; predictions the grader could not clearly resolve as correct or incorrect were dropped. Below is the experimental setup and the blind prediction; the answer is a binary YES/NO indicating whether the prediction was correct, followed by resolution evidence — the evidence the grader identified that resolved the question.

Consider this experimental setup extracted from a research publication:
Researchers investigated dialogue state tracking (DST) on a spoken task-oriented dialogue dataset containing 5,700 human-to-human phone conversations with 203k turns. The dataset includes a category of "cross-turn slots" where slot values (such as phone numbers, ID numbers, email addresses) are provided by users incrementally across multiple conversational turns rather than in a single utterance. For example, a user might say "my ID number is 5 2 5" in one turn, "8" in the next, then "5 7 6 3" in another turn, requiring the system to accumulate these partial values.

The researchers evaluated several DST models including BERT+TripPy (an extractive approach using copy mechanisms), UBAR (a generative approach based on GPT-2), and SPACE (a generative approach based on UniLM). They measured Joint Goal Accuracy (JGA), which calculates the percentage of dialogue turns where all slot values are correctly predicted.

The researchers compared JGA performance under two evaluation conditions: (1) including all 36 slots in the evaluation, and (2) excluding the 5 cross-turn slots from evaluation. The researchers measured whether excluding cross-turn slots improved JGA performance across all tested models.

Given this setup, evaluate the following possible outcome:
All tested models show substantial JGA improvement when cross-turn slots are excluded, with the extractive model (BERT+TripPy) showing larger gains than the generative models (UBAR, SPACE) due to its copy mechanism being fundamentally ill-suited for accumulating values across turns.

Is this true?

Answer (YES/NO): NO